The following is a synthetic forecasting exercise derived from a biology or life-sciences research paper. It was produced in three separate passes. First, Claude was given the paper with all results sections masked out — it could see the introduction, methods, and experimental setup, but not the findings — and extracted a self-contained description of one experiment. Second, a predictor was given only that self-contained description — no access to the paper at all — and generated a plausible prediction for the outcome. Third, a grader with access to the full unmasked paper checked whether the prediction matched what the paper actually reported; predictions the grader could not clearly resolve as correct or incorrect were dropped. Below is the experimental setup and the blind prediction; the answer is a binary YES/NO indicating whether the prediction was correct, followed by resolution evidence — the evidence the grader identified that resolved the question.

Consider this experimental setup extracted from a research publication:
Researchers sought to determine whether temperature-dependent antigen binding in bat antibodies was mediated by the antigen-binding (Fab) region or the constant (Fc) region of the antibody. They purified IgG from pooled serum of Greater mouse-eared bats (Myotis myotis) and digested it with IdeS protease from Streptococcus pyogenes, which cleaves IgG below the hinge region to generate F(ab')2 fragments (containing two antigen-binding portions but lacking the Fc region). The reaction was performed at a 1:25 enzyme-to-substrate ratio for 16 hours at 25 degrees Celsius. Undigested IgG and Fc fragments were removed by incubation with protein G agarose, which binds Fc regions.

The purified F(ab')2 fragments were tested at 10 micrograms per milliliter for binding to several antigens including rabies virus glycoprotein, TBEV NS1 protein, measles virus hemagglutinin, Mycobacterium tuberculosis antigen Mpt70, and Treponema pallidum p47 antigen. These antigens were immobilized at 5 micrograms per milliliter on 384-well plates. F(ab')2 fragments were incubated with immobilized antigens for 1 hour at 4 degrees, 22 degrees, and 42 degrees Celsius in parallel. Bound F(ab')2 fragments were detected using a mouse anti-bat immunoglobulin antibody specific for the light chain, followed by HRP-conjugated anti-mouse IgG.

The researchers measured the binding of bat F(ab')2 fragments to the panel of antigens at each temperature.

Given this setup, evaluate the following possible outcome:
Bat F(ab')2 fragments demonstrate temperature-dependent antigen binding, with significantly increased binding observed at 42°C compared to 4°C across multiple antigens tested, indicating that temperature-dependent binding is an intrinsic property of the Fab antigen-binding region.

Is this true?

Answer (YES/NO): YES